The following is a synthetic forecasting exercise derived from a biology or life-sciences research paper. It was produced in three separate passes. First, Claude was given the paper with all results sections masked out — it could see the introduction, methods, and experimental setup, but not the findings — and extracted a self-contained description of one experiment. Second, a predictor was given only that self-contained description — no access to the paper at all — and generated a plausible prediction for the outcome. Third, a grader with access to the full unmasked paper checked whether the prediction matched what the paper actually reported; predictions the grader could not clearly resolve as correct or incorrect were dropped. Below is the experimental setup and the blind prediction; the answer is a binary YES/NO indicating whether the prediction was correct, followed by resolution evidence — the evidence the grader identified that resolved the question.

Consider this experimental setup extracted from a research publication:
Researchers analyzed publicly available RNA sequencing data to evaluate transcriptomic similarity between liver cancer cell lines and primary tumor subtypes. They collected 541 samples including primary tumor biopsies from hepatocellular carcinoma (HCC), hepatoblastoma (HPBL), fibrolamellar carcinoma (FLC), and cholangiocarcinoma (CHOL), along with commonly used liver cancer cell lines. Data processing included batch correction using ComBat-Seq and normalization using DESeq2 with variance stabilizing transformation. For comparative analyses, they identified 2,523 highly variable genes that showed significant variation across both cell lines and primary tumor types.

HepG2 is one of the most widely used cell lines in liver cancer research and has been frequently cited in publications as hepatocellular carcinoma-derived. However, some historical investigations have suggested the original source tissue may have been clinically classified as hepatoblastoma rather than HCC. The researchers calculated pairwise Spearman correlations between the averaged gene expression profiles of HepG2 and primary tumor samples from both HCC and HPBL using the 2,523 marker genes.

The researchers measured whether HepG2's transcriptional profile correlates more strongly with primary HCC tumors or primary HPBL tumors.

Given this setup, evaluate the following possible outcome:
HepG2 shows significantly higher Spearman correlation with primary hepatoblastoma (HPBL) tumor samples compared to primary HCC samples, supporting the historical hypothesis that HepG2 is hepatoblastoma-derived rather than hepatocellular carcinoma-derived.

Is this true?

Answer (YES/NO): YES